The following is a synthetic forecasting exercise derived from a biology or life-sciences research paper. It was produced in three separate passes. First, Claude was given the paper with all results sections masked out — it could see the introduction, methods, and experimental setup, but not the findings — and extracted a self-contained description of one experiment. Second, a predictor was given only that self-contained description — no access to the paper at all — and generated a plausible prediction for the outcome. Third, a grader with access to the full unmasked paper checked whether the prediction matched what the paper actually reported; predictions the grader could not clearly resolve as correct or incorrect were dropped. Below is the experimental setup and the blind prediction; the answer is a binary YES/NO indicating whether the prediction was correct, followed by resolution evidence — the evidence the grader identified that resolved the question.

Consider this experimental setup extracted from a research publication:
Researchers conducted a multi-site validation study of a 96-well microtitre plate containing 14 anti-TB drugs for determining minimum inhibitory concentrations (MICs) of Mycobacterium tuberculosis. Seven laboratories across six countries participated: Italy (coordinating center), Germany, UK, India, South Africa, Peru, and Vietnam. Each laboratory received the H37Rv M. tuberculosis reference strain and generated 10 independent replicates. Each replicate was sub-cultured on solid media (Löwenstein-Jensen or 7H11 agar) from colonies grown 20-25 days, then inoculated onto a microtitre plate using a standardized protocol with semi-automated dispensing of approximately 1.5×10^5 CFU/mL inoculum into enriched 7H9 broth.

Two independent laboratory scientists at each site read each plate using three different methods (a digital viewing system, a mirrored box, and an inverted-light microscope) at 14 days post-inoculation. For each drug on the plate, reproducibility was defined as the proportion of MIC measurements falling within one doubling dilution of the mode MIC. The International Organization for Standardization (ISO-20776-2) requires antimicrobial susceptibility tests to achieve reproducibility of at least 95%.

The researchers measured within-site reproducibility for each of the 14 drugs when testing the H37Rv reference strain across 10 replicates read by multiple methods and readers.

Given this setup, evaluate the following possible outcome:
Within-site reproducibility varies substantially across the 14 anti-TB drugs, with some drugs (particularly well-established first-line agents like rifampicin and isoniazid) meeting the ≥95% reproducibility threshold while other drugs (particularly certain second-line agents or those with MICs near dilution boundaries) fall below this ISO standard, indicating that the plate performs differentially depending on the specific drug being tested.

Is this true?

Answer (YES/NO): YES